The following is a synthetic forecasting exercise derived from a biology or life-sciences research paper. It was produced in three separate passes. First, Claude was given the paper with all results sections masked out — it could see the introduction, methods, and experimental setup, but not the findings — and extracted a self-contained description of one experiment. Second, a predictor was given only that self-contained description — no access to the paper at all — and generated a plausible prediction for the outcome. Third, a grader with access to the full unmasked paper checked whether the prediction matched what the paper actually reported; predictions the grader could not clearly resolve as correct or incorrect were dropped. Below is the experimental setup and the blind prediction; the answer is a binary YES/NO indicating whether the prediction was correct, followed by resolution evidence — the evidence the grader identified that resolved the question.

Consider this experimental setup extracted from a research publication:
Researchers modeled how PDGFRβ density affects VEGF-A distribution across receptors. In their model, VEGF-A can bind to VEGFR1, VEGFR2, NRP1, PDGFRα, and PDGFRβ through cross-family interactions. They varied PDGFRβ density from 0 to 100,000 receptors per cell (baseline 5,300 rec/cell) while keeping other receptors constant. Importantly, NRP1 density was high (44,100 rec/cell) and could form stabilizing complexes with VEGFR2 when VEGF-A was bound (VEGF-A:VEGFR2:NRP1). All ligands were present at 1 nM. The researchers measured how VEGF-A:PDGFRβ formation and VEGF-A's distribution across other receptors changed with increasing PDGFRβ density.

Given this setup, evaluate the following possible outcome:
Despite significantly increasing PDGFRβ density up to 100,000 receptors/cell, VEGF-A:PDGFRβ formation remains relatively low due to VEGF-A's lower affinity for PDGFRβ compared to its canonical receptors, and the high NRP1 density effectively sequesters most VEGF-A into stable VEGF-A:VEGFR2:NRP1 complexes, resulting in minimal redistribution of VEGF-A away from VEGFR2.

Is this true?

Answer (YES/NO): NO